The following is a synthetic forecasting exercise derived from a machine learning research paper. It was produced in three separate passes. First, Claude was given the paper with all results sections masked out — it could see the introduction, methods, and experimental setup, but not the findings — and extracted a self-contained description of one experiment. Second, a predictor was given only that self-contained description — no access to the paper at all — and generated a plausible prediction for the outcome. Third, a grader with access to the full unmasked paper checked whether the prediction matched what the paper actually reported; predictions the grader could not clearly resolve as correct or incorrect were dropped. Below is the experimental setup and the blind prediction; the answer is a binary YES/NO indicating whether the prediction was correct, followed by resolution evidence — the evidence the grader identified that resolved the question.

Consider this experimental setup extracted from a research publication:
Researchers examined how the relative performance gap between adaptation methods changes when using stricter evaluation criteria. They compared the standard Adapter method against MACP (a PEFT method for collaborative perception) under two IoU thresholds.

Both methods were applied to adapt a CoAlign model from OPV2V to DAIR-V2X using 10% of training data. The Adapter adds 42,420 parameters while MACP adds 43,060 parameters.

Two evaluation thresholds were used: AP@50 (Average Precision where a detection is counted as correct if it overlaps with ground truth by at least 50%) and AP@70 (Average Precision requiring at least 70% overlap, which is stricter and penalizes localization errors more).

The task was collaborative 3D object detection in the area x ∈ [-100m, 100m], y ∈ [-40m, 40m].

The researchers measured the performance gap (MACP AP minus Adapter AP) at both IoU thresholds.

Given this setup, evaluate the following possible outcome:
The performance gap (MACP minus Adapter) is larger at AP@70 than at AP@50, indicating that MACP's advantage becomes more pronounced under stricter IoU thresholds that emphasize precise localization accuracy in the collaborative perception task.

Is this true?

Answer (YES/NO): NO